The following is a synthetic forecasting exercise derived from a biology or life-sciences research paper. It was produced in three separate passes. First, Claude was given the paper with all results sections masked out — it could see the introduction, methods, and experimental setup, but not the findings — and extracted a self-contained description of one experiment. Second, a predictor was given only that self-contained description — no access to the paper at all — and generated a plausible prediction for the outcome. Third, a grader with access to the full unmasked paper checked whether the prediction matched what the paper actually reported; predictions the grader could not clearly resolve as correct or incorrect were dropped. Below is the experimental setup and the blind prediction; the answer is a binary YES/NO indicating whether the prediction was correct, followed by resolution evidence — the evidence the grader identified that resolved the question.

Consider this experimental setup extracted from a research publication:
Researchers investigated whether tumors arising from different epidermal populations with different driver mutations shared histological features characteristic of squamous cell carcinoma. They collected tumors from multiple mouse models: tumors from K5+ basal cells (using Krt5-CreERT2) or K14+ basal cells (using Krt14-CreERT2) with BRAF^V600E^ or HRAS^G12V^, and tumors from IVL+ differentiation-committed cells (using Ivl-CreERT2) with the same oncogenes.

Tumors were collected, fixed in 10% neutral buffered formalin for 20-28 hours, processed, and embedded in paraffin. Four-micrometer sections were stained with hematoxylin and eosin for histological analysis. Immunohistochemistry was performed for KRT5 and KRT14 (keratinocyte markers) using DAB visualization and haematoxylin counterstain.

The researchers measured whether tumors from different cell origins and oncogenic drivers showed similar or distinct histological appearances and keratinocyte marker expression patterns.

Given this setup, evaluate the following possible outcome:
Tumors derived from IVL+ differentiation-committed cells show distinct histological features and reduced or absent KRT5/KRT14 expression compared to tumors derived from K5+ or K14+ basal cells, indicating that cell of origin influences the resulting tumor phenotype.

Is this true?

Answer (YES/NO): NO